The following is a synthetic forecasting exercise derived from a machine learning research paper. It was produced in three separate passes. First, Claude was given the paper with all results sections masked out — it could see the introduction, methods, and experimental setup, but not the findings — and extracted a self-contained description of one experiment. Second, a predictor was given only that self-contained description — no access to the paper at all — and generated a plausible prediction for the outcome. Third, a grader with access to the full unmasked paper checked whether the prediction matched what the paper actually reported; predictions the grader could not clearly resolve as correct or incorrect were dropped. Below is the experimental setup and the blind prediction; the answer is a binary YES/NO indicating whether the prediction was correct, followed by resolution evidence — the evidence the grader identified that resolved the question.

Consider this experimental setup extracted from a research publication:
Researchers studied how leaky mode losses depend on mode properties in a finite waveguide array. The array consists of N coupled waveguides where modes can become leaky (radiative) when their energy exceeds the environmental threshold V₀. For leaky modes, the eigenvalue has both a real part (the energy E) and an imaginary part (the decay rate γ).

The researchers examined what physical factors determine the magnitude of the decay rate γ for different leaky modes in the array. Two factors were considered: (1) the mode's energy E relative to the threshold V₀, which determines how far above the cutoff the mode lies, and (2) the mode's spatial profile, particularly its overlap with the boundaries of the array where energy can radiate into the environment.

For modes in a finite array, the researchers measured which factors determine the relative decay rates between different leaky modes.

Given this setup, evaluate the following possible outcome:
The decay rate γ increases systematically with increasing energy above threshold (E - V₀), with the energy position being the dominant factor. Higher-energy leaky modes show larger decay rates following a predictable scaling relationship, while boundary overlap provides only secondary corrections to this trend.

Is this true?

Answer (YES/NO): NO